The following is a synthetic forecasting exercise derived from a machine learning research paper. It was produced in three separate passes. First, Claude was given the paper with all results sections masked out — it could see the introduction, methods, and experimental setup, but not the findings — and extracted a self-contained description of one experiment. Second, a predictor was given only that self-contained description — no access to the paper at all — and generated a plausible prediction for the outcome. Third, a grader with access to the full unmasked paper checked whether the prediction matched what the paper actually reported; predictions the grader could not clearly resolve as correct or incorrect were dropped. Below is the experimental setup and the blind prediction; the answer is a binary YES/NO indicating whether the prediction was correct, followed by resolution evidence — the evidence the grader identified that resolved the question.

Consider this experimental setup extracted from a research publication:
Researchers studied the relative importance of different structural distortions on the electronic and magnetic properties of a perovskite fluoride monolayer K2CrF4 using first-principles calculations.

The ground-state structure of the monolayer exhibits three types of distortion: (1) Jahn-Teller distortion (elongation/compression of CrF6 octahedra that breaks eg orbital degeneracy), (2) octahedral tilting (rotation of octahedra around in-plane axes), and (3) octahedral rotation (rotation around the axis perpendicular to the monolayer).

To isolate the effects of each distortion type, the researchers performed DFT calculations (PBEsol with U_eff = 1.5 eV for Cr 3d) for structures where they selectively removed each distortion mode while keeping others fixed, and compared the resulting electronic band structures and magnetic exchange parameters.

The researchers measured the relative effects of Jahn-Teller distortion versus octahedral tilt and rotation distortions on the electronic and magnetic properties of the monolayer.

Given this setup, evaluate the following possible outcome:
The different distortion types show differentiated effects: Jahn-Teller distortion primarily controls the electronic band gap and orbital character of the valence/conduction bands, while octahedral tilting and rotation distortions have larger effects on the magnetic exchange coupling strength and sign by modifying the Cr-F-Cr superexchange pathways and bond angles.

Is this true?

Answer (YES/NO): NO